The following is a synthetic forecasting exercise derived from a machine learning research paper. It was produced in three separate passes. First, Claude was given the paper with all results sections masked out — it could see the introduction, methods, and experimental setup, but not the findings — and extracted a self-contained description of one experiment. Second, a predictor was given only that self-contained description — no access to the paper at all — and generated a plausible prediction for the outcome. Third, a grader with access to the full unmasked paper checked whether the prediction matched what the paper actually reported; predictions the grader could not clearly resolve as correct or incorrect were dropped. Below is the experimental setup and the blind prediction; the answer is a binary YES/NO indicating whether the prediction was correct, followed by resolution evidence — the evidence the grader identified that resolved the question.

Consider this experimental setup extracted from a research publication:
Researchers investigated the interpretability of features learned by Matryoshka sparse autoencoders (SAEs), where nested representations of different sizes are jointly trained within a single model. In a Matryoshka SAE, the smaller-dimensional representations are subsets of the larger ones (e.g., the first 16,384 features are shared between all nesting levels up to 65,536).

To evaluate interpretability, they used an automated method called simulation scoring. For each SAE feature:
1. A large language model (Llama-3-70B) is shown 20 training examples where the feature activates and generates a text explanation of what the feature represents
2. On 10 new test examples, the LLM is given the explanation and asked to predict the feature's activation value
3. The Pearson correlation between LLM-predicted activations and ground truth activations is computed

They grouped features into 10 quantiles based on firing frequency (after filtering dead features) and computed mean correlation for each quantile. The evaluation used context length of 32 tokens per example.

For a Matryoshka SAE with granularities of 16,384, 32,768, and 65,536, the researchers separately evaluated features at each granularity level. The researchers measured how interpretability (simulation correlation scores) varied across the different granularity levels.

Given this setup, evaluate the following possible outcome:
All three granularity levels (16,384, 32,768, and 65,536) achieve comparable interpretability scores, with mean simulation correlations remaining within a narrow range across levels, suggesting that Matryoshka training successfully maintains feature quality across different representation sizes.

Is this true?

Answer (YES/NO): NO